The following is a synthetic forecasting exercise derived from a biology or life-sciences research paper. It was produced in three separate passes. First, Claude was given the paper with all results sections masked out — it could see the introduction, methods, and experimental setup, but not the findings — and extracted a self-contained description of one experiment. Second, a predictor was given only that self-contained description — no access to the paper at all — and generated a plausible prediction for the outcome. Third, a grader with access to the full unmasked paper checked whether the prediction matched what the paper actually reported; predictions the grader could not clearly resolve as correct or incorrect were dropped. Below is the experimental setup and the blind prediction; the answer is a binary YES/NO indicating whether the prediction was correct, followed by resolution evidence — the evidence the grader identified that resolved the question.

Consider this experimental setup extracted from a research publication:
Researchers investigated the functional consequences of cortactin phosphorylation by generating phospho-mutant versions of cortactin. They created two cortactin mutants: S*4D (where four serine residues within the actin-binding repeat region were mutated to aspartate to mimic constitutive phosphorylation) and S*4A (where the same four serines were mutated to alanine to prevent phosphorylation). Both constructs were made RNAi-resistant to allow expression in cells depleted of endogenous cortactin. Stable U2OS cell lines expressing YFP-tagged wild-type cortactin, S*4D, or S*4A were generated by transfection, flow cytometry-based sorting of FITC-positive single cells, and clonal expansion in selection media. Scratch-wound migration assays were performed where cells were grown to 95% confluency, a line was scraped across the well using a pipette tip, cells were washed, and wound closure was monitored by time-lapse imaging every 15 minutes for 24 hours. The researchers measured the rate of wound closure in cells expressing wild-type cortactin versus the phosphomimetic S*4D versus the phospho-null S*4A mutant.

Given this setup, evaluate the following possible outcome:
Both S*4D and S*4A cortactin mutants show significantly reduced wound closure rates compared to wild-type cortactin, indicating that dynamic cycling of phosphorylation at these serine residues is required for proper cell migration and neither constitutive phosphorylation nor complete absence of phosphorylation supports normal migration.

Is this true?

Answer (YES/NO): NO